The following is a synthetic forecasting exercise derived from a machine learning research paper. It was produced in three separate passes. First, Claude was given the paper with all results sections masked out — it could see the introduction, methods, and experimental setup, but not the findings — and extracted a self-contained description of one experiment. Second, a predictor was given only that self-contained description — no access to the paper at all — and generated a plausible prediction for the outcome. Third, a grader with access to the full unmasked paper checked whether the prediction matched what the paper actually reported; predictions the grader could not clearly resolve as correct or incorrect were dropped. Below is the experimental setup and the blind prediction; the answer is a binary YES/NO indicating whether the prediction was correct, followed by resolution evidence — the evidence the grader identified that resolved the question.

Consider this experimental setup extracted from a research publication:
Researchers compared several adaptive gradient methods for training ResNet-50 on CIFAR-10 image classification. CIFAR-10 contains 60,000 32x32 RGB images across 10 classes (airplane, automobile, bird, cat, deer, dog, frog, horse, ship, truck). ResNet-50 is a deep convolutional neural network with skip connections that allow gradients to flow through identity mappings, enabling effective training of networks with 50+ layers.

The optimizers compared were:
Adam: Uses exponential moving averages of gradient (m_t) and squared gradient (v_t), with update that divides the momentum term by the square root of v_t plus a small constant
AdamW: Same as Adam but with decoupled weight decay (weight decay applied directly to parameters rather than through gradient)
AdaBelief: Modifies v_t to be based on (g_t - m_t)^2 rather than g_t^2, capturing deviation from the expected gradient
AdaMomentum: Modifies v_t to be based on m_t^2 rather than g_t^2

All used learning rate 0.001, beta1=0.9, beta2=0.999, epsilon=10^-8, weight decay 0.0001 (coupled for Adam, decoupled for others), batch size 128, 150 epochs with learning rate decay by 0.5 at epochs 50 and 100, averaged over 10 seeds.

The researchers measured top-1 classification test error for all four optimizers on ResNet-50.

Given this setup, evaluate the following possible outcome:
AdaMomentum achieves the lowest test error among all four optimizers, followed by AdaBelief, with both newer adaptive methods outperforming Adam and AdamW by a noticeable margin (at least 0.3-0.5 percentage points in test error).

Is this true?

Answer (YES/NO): NO